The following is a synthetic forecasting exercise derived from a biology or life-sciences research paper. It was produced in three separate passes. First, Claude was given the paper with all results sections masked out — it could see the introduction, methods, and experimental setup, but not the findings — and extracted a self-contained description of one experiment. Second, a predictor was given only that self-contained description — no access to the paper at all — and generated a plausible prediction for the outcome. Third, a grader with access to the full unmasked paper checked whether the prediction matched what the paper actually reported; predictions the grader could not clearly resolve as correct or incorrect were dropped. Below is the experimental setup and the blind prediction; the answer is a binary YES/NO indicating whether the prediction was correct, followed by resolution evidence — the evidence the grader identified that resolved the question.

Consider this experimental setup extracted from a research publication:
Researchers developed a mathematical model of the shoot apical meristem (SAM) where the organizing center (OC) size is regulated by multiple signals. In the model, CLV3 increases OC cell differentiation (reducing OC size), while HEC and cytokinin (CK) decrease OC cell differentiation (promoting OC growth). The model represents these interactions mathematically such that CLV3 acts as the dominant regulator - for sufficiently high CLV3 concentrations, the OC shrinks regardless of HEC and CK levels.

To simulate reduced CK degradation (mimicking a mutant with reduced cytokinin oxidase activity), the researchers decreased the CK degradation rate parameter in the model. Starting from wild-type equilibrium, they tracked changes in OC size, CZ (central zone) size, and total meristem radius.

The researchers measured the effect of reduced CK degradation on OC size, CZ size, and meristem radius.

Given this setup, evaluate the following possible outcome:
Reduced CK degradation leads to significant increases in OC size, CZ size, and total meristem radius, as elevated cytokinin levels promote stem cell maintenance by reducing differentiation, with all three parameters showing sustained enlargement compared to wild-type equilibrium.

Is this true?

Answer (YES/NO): NO